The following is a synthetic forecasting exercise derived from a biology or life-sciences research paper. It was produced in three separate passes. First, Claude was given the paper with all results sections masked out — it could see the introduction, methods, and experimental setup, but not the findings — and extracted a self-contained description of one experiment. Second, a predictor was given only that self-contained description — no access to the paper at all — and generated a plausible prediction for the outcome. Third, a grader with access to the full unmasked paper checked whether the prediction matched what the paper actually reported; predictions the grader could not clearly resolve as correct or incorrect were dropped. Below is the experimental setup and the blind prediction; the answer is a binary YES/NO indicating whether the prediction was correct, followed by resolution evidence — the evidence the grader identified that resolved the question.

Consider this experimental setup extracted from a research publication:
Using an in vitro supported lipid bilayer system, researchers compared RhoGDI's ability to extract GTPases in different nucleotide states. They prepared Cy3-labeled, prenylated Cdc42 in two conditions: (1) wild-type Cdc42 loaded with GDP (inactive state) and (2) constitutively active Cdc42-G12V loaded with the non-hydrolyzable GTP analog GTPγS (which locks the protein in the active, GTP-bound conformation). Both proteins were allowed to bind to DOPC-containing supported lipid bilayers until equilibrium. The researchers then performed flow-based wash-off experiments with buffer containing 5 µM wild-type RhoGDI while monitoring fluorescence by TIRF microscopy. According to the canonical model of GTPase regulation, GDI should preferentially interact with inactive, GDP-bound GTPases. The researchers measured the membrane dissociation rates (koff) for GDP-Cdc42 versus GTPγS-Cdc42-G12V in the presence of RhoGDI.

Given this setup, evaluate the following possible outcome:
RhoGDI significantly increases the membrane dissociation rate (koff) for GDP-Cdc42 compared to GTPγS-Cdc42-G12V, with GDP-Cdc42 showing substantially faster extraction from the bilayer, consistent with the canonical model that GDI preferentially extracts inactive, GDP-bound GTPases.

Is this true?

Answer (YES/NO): NO